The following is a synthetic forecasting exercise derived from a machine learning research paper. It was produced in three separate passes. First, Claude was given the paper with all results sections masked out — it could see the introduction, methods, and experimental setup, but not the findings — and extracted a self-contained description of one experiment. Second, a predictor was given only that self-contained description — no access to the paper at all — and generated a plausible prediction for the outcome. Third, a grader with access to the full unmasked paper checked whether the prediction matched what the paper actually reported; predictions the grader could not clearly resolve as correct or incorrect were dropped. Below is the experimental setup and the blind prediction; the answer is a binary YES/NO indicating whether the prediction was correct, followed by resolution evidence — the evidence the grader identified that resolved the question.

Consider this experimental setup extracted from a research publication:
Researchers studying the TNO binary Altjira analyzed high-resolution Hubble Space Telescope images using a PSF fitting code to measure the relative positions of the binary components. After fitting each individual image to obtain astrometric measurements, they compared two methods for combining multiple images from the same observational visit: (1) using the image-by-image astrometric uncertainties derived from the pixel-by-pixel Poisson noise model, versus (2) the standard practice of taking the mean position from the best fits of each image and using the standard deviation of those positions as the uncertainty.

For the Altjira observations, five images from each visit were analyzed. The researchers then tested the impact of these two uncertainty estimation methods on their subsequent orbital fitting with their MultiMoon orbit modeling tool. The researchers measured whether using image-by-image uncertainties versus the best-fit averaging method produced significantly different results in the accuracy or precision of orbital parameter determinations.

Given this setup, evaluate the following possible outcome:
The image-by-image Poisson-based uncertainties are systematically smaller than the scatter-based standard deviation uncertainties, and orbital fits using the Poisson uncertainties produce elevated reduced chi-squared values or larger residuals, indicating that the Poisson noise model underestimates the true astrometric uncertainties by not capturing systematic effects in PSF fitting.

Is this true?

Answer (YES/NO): NO